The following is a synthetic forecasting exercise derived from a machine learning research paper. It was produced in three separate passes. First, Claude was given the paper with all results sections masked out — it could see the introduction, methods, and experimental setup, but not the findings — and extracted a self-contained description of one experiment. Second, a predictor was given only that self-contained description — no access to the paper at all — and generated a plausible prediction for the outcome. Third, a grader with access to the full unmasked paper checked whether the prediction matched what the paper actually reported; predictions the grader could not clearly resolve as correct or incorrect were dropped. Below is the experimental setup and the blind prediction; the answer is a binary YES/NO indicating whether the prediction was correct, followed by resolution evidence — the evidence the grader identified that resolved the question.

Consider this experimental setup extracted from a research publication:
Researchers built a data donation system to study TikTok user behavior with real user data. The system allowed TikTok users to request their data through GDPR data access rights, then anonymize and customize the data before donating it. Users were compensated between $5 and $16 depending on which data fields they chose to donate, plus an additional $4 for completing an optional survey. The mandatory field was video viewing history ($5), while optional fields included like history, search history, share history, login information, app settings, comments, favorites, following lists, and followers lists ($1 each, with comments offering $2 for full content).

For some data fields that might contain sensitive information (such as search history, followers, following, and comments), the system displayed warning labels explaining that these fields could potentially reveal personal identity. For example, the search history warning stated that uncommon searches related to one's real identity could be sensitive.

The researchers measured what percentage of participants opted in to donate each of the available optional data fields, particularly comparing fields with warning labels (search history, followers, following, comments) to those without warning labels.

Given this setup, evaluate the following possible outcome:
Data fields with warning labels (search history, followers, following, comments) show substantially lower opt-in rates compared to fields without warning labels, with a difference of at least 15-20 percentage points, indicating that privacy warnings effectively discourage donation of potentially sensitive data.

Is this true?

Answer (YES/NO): NO